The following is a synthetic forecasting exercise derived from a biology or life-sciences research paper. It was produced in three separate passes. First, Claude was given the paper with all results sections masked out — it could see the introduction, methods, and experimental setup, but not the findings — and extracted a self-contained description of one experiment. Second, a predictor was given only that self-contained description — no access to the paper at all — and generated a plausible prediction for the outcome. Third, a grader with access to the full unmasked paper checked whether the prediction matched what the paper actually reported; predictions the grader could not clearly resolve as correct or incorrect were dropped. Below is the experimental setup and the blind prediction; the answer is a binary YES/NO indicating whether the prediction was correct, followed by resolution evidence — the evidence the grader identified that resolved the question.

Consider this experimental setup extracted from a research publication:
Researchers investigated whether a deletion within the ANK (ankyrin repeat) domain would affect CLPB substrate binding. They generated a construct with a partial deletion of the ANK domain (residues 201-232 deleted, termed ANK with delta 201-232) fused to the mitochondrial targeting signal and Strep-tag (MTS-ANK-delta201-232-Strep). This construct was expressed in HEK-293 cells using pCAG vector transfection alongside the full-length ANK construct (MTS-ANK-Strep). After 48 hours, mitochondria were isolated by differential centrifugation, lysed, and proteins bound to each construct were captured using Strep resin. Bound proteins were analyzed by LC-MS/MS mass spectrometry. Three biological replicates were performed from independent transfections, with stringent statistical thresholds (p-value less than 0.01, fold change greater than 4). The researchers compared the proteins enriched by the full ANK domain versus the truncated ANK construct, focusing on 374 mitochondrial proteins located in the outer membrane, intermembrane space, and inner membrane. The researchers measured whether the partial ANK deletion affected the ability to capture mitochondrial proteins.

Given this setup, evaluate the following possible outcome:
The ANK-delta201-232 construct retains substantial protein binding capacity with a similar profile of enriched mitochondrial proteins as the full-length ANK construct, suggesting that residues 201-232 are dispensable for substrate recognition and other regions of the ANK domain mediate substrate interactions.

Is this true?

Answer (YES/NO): NO